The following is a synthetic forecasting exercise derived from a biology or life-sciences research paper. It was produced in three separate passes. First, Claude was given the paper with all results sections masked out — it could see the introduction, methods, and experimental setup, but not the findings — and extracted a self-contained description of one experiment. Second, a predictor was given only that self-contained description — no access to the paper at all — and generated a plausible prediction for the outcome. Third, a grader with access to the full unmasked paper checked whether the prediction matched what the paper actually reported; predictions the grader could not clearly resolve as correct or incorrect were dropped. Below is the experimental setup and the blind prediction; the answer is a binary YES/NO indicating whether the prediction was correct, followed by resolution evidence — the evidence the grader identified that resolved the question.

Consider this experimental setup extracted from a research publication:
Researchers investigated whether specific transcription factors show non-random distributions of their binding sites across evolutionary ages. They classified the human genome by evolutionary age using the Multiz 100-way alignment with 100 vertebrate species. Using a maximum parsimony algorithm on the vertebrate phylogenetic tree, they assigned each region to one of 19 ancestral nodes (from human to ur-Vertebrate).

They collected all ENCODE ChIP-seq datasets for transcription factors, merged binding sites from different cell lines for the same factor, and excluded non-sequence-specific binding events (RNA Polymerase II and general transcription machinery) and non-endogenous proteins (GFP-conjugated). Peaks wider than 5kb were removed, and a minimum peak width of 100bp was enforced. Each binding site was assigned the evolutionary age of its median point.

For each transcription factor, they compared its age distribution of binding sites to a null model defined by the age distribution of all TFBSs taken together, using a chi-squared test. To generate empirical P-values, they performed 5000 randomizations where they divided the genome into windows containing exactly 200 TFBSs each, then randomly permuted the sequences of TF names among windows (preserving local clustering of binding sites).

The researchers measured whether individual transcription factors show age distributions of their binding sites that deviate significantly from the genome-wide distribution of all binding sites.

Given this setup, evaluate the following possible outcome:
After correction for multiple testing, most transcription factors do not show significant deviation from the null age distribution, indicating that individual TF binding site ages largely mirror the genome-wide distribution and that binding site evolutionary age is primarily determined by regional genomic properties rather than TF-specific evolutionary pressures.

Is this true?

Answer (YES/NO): NO